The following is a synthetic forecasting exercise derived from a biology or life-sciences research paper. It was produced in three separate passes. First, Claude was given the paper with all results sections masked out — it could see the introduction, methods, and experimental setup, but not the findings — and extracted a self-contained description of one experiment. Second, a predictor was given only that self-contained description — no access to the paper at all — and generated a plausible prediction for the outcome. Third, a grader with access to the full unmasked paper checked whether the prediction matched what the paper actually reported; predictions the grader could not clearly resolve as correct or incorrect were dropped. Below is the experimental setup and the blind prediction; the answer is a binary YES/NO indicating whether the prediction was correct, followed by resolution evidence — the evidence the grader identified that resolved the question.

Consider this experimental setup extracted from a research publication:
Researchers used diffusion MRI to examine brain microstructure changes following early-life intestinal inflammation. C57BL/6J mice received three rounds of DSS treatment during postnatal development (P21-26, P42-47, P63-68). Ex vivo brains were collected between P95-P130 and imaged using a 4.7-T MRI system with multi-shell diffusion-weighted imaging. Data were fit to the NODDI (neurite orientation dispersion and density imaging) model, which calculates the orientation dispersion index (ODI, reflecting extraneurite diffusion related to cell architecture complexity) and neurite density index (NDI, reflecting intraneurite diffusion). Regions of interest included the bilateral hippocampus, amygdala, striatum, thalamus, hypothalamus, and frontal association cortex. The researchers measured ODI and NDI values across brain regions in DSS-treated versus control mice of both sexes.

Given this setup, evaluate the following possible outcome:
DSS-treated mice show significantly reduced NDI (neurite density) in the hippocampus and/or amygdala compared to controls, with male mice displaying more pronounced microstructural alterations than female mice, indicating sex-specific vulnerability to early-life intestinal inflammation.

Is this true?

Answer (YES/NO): NO